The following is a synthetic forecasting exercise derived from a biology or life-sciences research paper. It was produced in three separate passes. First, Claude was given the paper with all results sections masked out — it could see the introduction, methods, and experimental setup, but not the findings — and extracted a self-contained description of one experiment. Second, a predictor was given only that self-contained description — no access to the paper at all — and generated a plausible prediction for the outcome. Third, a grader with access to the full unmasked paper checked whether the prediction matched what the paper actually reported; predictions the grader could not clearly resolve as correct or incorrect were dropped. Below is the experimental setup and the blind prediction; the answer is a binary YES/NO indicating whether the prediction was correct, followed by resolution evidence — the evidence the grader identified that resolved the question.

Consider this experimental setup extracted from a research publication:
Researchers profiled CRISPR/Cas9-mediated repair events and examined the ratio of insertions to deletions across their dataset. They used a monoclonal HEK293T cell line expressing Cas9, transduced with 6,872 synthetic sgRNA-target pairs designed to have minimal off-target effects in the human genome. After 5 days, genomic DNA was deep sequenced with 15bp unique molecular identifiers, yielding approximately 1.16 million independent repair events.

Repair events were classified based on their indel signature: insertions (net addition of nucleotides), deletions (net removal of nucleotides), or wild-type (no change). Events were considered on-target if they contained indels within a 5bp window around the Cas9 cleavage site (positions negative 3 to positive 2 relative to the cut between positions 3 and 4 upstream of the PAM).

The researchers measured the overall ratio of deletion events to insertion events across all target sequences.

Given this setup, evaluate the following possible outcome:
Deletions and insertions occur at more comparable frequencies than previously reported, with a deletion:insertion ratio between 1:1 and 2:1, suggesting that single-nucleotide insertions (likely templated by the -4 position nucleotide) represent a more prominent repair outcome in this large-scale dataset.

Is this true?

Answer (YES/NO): NO